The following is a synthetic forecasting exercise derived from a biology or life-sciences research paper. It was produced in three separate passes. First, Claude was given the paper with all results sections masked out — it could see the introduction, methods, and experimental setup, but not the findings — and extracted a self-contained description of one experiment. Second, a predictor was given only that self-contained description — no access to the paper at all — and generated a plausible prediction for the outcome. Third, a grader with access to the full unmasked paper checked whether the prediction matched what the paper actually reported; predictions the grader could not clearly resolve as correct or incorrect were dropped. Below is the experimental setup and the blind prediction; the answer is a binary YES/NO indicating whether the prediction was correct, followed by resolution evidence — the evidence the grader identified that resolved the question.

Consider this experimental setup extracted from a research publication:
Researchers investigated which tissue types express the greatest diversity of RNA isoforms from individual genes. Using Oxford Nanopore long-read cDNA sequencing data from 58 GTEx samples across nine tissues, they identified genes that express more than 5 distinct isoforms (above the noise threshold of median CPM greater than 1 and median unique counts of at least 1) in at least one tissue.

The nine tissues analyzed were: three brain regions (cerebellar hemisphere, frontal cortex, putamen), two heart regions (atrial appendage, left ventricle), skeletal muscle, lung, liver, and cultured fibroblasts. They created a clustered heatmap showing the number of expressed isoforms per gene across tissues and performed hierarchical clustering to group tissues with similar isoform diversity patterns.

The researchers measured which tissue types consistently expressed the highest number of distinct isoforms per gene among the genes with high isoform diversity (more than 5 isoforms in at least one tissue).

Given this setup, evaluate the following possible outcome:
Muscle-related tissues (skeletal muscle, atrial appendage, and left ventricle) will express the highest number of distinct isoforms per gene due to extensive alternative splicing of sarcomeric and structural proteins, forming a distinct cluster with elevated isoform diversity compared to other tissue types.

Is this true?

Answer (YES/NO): NO